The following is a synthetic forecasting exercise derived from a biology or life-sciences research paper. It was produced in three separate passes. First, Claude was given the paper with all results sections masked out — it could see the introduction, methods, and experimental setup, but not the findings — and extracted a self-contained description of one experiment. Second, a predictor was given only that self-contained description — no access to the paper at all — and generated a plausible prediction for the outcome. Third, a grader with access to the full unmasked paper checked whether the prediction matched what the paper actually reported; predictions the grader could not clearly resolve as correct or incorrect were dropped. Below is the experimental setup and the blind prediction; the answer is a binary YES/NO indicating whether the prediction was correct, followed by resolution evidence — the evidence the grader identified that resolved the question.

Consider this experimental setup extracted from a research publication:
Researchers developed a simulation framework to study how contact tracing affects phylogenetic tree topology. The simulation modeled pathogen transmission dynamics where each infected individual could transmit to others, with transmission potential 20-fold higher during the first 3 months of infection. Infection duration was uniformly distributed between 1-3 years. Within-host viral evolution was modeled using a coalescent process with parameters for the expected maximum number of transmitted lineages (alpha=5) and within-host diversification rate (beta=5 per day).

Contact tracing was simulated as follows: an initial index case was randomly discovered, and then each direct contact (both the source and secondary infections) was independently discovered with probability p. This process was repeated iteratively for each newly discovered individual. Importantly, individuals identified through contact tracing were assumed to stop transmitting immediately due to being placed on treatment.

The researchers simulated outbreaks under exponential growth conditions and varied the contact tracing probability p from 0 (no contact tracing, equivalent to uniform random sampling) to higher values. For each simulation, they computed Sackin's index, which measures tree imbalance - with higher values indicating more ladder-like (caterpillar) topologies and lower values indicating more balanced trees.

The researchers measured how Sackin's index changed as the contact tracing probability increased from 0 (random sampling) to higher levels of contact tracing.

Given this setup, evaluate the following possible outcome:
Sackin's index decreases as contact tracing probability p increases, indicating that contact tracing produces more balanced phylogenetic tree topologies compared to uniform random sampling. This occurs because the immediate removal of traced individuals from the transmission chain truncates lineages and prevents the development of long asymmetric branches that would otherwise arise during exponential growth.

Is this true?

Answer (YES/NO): NO